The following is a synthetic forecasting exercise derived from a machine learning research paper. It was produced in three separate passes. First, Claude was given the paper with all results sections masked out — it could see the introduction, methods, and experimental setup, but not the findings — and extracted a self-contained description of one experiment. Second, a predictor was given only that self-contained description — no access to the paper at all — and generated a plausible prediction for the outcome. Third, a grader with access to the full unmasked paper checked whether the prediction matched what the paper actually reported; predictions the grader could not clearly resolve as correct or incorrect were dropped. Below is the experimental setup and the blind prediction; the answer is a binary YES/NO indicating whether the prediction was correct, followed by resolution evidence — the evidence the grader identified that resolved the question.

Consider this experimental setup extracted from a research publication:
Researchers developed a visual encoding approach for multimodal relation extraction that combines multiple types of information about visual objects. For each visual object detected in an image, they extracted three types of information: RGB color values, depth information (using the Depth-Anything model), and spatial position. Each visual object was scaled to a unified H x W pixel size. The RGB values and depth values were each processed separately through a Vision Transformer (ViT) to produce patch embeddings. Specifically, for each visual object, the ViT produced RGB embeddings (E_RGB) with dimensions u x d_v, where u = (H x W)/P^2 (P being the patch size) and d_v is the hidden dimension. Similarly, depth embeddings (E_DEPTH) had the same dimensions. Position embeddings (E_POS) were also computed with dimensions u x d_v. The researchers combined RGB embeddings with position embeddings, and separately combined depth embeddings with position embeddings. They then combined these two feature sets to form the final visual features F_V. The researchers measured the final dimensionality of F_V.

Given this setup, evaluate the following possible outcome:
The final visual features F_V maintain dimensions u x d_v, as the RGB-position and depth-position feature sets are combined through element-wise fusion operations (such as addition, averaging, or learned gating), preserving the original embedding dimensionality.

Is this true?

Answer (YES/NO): NO